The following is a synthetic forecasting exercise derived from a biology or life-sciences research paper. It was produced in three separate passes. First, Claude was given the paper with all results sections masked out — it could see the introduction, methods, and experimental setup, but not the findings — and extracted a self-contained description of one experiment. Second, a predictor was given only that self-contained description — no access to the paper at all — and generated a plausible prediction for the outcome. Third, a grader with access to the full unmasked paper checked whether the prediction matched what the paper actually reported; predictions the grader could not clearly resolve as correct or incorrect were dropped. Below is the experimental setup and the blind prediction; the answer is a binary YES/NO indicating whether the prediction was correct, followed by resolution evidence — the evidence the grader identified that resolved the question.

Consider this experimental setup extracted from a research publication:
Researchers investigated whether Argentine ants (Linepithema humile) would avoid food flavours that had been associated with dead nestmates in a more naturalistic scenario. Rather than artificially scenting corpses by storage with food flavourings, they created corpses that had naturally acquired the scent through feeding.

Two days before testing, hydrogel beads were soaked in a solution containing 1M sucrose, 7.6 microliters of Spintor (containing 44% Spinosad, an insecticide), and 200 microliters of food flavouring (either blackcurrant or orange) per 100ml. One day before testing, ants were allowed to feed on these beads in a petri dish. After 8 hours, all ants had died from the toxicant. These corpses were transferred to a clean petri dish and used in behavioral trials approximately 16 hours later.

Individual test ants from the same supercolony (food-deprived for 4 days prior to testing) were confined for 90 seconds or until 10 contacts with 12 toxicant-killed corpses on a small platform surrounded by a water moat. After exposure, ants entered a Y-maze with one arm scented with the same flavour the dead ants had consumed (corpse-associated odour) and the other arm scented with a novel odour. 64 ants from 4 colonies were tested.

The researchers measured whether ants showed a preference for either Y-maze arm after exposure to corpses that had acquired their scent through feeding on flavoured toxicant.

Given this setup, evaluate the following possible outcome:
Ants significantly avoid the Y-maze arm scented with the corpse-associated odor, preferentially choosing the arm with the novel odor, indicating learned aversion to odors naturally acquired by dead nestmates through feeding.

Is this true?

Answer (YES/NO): NO